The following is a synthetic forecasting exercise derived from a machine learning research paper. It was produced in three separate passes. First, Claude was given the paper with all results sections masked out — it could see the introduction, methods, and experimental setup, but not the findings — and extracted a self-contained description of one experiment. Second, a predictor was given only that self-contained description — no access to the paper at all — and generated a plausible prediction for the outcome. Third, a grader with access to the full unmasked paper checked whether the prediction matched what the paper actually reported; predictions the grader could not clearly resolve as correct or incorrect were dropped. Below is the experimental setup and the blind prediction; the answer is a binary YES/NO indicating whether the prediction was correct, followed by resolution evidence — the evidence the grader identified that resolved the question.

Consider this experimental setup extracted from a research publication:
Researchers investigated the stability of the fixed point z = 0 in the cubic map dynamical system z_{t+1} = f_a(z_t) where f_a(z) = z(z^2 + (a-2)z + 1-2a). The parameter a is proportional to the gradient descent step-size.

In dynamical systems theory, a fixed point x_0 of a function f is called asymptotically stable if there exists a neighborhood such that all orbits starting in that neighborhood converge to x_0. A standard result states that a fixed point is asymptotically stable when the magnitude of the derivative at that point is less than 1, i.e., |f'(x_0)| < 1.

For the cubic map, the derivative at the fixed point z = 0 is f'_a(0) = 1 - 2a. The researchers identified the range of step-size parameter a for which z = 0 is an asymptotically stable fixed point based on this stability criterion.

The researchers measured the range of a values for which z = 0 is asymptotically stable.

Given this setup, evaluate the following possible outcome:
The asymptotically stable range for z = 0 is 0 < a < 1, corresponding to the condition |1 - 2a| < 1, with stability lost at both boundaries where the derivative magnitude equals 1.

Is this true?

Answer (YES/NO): YES